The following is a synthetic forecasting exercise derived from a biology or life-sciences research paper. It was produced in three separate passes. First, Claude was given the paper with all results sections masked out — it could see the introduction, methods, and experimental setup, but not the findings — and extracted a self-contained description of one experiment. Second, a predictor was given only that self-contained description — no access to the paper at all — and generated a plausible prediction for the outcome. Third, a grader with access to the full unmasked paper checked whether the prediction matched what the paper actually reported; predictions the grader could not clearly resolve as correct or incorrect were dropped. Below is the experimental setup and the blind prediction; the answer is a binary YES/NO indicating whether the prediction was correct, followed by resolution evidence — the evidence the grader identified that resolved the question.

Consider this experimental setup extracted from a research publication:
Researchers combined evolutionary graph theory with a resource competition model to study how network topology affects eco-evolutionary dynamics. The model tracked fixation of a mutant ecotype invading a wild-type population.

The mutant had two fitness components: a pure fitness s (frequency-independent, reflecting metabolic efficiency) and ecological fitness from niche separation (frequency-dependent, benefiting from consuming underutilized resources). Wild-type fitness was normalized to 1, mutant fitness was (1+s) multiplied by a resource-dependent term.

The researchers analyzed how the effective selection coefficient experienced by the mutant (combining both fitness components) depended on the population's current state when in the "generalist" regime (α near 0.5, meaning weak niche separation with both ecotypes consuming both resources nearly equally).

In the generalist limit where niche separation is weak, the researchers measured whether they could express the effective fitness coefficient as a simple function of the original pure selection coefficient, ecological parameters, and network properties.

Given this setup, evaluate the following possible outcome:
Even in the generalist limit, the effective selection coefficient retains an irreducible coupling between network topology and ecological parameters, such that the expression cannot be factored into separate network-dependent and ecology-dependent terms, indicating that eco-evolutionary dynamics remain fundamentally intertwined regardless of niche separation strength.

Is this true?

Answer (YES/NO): NO